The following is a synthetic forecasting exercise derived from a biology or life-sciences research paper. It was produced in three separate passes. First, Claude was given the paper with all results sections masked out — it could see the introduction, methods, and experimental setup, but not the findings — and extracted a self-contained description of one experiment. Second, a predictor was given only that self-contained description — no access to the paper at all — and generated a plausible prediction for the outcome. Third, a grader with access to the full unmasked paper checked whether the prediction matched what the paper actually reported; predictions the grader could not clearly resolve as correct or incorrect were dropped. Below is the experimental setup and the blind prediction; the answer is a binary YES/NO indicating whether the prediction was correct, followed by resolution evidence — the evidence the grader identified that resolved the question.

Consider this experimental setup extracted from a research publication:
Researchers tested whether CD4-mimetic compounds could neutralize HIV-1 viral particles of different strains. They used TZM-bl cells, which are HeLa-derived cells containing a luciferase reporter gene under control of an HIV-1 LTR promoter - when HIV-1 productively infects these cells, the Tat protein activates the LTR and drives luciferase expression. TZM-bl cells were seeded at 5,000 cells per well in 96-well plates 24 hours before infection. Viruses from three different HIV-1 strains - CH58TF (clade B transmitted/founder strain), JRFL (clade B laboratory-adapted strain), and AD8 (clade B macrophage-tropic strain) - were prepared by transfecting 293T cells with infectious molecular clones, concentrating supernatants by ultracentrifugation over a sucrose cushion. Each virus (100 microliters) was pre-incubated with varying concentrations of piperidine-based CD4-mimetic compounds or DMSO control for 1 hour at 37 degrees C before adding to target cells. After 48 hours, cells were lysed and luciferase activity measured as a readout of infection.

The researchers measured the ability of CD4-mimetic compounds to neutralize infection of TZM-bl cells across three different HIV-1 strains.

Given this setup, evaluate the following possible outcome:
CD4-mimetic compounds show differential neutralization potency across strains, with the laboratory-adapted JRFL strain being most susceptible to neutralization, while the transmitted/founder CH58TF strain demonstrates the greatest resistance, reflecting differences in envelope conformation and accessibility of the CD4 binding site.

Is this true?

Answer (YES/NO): NO